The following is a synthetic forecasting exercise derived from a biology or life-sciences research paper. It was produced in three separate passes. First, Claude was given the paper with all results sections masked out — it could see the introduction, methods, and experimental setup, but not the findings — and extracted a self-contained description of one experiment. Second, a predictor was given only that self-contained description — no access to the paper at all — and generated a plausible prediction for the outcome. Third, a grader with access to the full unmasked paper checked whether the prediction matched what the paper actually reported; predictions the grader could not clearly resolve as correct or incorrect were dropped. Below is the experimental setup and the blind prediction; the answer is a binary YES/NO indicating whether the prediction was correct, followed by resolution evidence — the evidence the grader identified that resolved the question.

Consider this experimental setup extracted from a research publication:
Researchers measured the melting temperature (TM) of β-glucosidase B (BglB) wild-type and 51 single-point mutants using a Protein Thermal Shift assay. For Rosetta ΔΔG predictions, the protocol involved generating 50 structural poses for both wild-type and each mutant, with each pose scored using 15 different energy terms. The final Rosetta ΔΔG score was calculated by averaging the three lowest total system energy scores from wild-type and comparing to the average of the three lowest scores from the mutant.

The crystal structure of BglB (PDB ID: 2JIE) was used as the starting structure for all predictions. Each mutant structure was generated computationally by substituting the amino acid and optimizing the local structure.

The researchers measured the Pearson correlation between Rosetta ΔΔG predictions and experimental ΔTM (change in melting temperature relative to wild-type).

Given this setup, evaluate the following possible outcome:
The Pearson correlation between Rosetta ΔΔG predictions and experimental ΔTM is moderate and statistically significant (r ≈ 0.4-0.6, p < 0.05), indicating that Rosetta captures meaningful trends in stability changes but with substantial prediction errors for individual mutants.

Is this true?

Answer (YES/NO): NO